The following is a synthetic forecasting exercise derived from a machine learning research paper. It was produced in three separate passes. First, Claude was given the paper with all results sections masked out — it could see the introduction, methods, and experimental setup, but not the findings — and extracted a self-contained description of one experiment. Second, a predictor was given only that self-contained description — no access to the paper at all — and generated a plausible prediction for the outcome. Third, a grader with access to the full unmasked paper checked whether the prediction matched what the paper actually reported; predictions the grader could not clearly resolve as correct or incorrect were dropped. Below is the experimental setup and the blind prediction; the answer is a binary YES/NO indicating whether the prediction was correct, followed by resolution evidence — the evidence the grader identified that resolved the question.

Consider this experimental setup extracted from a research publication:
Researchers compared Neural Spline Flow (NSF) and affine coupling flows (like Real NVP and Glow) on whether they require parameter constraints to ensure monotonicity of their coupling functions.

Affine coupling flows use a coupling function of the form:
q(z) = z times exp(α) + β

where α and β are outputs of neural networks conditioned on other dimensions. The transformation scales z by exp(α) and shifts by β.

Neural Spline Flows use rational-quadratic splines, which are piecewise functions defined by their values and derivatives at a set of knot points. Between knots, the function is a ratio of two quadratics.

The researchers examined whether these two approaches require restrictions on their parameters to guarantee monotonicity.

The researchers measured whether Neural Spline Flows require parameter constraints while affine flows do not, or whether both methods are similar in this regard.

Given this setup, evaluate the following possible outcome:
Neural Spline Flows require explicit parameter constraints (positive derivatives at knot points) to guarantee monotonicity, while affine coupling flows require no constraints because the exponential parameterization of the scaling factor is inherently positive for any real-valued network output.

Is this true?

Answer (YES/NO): YES